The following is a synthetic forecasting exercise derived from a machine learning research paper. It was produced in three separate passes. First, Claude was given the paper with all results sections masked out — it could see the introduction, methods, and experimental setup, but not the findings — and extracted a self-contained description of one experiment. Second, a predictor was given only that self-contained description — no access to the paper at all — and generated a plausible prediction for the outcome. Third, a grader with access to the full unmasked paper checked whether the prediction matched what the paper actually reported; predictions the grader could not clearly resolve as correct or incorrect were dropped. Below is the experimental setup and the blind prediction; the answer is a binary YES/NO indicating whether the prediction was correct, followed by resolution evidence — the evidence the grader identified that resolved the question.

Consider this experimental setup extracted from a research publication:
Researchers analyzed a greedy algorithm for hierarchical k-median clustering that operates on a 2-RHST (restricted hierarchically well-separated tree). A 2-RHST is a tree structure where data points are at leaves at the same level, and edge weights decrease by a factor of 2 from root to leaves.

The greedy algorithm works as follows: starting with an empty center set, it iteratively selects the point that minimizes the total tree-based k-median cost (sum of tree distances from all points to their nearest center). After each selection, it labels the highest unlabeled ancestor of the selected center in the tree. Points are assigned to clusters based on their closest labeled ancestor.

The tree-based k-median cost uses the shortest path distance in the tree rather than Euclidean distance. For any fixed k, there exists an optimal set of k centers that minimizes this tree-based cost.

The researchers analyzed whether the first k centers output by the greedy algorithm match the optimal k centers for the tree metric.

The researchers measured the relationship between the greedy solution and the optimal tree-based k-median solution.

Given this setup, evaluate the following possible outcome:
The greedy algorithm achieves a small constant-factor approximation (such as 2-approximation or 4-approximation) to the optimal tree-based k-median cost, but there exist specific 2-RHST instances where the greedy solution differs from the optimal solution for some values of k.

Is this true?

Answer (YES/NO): NO